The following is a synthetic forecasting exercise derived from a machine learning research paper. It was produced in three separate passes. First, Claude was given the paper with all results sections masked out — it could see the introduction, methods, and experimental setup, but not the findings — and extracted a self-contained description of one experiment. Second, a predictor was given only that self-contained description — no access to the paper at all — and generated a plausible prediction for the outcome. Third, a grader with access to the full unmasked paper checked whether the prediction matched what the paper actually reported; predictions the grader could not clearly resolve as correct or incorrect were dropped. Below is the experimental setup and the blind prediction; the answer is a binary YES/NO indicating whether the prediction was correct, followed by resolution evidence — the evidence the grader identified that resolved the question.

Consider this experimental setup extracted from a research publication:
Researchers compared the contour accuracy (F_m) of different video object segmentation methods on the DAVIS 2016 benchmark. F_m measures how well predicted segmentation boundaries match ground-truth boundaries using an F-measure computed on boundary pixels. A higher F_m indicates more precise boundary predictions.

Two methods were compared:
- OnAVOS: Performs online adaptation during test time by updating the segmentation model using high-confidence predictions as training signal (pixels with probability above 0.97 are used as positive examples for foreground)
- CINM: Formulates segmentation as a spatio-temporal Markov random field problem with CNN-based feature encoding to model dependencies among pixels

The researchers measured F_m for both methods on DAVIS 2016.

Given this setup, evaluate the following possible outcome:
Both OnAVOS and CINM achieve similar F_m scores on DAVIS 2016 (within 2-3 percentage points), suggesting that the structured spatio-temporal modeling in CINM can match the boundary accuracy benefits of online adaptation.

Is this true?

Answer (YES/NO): YES